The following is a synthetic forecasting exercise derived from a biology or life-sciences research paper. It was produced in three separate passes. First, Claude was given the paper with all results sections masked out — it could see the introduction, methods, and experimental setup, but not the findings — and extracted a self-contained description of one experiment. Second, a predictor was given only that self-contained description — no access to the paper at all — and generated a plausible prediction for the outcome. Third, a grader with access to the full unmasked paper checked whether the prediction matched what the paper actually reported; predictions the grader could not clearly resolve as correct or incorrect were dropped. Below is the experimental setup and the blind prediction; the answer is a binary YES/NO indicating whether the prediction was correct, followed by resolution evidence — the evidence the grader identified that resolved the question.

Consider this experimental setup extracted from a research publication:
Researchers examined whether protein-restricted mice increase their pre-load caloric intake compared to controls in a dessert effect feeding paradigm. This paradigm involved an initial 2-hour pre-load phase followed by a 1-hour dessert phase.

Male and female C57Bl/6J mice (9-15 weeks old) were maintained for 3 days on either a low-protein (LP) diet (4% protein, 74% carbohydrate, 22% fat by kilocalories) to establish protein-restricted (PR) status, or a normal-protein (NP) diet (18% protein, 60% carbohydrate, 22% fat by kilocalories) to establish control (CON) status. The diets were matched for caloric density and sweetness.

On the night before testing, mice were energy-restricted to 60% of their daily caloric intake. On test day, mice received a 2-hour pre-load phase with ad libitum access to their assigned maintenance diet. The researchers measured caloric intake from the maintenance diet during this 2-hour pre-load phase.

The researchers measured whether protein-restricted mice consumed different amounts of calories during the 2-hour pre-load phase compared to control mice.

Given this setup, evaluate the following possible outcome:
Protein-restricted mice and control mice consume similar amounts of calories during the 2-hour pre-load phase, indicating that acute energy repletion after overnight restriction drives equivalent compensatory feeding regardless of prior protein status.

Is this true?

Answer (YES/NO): NO